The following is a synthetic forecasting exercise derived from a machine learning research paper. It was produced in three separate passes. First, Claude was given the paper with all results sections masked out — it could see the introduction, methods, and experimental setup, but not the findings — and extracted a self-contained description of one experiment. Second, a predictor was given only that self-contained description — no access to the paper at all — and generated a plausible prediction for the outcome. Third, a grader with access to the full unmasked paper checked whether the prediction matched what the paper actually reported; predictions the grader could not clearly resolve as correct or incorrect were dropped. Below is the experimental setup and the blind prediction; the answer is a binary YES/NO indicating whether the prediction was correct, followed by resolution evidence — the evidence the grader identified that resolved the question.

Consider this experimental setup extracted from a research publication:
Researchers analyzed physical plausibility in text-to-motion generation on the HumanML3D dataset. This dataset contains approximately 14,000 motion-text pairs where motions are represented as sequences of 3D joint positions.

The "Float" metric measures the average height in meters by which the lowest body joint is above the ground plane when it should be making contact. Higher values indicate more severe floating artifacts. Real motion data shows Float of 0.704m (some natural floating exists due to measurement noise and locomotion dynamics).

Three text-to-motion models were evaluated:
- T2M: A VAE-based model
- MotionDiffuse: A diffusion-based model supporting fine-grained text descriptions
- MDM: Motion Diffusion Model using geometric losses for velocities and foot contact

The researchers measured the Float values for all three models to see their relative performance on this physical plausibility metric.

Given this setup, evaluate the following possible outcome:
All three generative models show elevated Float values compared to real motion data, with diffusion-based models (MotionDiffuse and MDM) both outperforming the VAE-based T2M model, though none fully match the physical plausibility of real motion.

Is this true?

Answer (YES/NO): YES